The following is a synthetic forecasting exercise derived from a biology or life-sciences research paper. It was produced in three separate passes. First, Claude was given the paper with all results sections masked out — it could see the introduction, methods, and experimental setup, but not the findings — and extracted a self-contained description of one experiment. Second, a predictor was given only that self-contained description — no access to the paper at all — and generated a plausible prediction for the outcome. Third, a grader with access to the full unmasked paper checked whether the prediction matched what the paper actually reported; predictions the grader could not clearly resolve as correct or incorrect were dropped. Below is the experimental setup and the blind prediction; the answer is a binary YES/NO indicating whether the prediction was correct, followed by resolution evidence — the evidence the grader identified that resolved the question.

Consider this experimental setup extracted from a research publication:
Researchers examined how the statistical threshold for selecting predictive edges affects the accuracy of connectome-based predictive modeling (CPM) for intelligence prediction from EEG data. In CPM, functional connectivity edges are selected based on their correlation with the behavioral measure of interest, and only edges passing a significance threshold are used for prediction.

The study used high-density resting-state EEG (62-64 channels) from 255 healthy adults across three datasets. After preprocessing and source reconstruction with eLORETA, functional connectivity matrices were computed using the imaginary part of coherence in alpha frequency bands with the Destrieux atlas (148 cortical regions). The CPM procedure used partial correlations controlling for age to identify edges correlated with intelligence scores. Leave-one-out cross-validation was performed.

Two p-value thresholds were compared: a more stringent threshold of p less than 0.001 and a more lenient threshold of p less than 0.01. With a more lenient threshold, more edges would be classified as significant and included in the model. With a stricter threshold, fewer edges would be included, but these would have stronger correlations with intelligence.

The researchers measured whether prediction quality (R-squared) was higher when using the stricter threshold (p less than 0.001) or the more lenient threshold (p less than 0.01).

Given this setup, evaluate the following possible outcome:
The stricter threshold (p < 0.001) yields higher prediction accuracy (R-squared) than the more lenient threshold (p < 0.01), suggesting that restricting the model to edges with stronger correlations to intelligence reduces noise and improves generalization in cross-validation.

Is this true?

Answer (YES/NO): YES